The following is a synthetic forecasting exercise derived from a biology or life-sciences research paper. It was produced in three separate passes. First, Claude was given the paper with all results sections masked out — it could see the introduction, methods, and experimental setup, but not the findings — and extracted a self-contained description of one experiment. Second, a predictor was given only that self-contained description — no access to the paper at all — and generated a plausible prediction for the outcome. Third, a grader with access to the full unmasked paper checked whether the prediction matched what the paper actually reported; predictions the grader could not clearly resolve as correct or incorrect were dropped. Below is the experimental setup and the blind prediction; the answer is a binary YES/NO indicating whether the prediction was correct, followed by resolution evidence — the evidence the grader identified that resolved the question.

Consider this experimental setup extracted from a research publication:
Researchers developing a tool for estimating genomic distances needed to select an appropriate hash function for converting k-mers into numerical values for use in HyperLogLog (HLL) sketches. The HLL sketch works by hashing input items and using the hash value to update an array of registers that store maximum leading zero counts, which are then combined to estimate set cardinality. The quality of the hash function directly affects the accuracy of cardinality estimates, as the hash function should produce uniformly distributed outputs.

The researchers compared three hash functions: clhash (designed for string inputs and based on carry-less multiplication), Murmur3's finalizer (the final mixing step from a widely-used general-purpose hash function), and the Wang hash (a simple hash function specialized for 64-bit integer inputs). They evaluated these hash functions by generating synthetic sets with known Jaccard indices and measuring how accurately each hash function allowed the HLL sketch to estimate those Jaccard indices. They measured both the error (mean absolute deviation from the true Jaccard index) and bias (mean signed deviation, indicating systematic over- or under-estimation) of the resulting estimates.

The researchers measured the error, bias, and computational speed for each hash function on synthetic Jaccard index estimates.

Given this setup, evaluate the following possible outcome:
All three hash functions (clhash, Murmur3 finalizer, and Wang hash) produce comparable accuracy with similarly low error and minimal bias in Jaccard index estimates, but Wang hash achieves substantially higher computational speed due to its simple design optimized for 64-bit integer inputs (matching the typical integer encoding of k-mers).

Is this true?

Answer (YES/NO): YES